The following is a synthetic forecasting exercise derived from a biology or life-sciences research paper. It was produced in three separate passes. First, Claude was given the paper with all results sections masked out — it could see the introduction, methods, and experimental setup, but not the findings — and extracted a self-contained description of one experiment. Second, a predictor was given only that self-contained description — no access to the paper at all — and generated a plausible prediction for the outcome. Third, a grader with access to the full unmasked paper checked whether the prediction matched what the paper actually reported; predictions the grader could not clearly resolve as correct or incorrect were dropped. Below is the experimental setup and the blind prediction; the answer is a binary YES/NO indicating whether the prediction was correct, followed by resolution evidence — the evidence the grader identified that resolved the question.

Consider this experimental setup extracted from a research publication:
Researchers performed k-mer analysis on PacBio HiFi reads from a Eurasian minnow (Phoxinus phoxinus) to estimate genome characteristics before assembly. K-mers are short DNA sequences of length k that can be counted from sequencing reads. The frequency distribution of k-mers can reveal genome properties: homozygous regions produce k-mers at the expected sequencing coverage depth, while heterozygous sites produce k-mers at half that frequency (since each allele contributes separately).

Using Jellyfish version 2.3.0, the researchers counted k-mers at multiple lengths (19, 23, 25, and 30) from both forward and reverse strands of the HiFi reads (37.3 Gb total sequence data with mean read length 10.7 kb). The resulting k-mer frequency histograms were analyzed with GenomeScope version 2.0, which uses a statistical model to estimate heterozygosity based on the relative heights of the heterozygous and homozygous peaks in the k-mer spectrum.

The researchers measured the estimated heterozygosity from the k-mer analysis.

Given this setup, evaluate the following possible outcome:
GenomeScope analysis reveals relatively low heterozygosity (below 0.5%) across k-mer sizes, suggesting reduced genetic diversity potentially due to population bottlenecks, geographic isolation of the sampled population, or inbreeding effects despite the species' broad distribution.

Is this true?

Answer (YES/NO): NO